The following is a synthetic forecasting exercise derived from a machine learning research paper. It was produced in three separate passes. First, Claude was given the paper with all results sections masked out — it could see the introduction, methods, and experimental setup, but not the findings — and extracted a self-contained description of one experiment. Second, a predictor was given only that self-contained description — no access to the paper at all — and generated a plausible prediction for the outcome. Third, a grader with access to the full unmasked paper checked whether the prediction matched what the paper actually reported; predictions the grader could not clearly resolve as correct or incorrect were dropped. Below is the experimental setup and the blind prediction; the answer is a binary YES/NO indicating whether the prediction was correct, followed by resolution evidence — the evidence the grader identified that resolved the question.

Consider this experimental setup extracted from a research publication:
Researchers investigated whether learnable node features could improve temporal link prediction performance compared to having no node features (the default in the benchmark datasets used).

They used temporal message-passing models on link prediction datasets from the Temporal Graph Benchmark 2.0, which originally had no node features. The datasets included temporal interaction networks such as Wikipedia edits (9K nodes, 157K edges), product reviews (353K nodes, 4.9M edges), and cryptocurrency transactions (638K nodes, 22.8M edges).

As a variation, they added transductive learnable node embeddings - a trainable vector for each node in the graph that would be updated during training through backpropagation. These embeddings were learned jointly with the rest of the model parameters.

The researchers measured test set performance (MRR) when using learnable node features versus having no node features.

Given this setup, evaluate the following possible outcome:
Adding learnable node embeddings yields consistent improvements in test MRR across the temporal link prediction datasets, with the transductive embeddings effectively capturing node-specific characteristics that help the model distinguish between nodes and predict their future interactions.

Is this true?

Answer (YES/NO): NO